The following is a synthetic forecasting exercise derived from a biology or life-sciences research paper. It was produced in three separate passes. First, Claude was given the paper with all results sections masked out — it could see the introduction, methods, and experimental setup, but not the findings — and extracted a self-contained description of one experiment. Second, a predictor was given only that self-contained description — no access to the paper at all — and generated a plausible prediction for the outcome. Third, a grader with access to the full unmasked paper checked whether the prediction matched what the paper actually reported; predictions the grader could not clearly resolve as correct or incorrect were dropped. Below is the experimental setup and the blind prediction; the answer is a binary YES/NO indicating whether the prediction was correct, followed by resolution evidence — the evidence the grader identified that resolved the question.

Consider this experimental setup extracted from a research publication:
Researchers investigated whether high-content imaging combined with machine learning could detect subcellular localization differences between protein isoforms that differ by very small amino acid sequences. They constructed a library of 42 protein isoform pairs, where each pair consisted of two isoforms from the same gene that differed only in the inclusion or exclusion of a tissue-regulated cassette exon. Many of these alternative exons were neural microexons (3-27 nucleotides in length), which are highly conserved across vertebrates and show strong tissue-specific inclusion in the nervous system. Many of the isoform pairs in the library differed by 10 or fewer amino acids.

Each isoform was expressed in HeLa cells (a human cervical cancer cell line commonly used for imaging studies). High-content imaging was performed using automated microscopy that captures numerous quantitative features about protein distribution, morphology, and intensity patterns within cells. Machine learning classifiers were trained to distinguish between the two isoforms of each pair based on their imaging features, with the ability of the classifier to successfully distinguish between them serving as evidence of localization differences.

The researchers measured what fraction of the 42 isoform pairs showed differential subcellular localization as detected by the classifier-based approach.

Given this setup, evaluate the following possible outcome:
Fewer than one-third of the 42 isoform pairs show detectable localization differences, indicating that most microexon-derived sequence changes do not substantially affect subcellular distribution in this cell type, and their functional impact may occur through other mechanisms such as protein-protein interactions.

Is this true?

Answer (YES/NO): NO